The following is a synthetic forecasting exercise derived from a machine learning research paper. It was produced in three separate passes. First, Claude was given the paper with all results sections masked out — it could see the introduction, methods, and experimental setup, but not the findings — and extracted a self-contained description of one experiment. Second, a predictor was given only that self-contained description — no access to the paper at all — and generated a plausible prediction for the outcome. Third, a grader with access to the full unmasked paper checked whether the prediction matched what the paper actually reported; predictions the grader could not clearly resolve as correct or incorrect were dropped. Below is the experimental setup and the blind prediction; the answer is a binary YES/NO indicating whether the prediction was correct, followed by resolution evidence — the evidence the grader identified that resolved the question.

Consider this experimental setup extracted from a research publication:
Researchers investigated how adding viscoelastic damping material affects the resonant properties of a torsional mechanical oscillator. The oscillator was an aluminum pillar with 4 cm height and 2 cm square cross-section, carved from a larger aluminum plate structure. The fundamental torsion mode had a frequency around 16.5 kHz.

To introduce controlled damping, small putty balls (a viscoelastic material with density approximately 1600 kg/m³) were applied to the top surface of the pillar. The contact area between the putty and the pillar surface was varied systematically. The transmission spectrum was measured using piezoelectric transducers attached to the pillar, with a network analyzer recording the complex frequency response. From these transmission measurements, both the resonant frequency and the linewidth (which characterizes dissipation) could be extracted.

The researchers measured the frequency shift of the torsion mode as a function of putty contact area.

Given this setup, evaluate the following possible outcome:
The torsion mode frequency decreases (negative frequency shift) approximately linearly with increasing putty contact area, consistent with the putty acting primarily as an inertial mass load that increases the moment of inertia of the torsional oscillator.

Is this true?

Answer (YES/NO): NO